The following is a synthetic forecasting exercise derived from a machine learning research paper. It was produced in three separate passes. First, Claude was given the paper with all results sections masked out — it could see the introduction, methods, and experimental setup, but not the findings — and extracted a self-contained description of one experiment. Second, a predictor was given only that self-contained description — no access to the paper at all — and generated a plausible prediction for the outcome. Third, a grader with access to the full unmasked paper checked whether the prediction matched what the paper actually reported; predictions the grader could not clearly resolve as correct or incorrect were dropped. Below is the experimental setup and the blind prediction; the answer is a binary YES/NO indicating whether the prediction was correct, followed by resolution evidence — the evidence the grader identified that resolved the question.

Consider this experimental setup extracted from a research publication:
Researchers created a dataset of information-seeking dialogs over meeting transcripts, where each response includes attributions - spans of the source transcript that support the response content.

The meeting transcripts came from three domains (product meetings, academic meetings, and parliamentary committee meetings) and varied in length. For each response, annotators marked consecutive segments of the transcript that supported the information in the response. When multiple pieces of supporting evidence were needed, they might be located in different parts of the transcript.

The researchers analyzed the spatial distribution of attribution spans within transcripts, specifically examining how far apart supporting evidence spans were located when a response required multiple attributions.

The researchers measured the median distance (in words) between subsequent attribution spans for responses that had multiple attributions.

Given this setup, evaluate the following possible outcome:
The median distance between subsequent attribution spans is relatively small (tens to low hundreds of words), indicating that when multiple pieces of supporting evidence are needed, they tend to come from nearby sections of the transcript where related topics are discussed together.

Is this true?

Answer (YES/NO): NO